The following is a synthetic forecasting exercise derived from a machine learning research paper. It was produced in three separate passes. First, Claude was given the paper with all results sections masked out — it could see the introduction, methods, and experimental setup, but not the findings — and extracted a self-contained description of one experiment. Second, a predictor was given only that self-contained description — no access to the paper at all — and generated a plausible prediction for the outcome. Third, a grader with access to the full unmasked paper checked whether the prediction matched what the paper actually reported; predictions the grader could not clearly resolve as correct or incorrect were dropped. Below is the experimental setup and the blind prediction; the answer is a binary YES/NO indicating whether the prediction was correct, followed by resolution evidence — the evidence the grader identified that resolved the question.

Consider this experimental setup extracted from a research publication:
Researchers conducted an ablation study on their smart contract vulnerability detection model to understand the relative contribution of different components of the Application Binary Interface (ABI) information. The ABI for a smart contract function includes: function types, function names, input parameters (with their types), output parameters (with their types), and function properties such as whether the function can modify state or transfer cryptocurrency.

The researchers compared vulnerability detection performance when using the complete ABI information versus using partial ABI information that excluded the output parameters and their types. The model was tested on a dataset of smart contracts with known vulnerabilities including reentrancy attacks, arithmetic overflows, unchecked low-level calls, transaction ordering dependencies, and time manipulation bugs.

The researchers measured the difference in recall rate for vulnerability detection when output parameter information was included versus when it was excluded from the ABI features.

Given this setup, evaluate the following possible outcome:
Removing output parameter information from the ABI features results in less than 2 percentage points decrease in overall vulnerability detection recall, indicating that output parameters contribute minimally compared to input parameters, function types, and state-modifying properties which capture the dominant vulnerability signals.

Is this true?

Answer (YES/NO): NO